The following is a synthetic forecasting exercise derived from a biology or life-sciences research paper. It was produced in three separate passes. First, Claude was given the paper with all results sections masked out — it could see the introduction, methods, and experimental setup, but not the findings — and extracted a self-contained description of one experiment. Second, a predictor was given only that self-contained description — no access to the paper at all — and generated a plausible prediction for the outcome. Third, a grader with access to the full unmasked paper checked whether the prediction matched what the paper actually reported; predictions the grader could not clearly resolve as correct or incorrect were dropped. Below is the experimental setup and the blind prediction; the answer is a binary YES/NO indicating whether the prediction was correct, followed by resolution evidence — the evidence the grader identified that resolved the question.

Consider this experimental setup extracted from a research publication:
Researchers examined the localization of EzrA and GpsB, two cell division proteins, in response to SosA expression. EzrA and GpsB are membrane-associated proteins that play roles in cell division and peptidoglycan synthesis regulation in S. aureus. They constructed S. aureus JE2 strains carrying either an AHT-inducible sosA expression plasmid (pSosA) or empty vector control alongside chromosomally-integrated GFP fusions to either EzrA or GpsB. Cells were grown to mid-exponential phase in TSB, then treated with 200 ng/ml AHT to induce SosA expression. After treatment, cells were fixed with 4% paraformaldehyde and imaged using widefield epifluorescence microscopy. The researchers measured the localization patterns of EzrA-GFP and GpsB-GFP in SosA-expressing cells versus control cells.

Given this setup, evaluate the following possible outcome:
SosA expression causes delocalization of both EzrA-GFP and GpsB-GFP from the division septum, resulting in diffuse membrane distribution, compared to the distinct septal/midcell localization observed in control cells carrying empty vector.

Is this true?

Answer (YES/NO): NO